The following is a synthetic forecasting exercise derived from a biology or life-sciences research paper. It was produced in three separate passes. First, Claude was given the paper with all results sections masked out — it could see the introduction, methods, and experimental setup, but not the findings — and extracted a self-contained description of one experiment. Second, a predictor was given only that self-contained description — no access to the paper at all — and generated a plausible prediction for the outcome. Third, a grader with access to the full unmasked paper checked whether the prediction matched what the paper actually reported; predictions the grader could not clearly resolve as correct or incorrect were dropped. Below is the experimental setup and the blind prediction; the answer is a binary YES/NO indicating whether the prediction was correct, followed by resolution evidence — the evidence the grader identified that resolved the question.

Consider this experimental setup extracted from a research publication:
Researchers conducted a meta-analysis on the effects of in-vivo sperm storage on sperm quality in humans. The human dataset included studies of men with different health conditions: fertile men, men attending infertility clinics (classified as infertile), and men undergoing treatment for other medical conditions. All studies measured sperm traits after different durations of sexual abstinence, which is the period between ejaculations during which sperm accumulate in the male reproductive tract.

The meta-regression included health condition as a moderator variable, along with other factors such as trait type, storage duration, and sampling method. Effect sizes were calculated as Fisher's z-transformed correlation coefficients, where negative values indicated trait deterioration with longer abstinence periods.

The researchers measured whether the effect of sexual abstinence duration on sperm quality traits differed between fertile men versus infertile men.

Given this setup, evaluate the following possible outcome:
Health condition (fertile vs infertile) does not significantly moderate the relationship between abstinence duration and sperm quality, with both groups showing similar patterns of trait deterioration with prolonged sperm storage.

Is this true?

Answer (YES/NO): YES